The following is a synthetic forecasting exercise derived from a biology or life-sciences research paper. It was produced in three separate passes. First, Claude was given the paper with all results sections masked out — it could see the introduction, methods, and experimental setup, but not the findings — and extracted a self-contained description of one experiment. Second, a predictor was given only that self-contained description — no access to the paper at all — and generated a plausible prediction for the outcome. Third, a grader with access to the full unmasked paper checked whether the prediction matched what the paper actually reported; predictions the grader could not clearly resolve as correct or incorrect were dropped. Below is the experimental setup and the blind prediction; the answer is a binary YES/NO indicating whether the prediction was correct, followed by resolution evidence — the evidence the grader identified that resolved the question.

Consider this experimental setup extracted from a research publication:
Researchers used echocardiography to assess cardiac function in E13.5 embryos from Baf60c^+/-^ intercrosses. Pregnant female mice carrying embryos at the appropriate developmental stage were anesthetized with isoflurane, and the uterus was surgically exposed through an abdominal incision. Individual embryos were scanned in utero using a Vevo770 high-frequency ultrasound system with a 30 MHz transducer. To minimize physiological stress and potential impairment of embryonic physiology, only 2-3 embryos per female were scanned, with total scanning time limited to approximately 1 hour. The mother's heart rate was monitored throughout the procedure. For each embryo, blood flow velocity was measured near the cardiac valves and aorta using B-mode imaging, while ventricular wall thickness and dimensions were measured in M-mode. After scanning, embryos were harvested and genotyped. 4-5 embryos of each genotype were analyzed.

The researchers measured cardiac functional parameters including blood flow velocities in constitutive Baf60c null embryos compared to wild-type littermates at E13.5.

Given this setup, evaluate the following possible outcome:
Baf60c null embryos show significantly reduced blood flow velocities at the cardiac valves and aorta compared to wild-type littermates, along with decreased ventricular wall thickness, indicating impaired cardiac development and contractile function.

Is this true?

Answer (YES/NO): NO